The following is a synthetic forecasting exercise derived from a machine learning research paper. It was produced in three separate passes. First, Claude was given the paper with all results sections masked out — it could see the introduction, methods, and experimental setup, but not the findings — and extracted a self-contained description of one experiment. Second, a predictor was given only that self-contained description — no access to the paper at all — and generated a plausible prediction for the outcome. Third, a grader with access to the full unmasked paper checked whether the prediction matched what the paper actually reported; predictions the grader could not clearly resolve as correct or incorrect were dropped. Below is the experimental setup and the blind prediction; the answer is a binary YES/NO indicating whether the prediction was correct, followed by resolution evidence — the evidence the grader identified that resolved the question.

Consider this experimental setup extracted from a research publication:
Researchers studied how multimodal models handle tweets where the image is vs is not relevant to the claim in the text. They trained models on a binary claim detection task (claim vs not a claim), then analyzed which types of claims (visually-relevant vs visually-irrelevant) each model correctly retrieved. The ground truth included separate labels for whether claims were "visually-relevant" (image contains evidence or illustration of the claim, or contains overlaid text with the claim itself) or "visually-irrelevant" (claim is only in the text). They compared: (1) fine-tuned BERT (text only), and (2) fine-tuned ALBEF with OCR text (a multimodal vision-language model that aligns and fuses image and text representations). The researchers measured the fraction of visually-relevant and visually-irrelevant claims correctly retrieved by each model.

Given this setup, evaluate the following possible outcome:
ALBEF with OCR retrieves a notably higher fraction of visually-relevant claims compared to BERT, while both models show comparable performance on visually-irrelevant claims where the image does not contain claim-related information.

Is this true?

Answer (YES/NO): NO